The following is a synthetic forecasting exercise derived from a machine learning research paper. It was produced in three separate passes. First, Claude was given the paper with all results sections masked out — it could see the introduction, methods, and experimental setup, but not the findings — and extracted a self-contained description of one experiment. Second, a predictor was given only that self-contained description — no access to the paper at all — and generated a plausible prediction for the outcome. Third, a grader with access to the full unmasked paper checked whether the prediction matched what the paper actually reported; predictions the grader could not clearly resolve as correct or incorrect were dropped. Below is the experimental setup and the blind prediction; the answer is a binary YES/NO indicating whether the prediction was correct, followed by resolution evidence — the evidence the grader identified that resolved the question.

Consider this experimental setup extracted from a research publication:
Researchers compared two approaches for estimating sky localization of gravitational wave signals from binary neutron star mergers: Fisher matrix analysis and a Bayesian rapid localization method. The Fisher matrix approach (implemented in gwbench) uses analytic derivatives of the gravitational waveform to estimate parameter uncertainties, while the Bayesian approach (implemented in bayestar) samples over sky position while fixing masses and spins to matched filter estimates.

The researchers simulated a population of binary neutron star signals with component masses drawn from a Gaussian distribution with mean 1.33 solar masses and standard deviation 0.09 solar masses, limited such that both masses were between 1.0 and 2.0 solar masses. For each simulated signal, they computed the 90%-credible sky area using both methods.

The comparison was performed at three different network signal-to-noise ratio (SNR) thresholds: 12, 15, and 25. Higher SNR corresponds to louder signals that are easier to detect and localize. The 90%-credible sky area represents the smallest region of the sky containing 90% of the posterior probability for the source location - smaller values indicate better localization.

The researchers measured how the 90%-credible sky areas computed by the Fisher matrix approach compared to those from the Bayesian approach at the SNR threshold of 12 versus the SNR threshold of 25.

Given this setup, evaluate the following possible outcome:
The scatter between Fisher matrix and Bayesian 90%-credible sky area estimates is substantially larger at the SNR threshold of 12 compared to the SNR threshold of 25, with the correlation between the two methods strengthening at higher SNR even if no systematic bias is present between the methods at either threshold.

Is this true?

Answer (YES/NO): NO